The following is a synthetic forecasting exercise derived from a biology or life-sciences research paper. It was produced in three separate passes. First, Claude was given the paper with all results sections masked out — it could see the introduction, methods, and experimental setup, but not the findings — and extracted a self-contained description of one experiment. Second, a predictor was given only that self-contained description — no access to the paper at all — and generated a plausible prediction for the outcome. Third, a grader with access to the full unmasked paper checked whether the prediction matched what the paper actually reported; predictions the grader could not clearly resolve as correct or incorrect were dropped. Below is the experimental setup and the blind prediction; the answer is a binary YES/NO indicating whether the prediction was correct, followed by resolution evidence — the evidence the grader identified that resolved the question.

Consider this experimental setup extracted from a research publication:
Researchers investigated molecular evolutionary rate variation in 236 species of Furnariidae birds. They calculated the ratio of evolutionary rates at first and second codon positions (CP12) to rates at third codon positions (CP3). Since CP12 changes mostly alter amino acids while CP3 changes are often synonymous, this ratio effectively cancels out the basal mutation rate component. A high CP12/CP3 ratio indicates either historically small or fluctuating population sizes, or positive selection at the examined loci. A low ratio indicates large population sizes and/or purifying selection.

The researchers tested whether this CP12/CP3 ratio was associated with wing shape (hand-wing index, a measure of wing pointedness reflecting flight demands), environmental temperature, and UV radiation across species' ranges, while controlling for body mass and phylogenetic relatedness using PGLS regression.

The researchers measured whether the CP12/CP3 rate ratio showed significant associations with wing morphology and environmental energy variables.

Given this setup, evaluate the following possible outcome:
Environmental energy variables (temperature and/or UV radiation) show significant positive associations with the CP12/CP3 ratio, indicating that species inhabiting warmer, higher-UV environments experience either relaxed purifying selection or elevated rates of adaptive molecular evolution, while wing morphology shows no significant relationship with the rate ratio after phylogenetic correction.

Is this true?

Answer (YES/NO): NO